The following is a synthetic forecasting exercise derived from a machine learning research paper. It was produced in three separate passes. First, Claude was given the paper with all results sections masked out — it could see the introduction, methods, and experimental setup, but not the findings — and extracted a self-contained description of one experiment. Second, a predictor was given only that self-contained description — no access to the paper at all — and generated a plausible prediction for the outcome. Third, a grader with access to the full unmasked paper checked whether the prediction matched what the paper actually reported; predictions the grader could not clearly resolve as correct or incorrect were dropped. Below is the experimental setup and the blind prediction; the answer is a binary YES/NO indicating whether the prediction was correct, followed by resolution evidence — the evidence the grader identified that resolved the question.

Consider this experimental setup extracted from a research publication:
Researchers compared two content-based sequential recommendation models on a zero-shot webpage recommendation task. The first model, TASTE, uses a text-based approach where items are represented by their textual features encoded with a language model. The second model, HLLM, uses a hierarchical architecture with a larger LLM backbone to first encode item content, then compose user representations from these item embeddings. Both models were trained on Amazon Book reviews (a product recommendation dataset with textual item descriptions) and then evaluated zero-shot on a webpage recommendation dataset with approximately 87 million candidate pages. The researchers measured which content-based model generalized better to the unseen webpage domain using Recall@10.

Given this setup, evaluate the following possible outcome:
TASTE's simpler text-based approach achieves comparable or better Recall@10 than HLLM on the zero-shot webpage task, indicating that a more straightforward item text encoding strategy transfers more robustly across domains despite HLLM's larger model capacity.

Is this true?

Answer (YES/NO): NO